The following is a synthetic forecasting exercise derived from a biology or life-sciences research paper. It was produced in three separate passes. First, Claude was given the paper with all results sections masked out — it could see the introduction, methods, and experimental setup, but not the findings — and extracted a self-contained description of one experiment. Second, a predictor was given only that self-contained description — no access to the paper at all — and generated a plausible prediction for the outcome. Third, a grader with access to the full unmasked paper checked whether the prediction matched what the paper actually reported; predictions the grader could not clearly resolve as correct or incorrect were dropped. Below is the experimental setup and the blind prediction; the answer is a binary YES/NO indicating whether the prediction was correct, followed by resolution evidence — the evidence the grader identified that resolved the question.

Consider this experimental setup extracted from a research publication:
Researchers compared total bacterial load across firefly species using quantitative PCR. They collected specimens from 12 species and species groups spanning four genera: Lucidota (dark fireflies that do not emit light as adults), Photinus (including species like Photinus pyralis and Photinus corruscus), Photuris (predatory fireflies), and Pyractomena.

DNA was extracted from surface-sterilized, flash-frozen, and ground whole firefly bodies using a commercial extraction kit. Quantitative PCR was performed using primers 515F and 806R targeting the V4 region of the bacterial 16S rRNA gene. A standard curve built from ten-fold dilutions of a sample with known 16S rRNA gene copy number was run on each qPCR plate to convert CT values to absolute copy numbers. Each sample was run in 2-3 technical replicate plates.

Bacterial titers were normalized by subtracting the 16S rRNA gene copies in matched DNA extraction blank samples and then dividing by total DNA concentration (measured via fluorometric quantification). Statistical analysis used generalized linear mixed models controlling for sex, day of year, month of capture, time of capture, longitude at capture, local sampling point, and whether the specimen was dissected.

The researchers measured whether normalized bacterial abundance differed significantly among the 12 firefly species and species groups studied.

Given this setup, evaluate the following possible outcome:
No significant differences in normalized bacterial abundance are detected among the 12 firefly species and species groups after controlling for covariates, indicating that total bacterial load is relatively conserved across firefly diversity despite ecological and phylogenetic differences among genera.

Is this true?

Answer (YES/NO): NO